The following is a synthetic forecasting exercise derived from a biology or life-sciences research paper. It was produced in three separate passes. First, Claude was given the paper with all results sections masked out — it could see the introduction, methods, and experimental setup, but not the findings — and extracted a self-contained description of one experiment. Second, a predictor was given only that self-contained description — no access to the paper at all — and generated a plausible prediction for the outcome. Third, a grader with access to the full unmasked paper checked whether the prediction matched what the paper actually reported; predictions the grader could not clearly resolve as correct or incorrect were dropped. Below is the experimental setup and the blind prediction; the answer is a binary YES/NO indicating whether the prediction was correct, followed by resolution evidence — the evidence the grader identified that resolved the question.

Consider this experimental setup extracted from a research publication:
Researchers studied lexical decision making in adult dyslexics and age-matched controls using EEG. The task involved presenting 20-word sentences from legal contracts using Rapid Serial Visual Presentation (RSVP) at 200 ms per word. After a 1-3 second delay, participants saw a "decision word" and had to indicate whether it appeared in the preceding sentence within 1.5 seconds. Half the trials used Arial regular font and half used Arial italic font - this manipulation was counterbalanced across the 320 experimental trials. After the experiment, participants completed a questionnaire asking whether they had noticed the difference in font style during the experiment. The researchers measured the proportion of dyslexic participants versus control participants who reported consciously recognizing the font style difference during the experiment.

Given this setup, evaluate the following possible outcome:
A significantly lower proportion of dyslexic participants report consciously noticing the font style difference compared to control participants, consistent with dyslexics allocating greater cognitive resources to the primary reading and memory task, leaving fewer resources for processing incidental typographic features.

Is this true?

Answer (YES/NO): YES